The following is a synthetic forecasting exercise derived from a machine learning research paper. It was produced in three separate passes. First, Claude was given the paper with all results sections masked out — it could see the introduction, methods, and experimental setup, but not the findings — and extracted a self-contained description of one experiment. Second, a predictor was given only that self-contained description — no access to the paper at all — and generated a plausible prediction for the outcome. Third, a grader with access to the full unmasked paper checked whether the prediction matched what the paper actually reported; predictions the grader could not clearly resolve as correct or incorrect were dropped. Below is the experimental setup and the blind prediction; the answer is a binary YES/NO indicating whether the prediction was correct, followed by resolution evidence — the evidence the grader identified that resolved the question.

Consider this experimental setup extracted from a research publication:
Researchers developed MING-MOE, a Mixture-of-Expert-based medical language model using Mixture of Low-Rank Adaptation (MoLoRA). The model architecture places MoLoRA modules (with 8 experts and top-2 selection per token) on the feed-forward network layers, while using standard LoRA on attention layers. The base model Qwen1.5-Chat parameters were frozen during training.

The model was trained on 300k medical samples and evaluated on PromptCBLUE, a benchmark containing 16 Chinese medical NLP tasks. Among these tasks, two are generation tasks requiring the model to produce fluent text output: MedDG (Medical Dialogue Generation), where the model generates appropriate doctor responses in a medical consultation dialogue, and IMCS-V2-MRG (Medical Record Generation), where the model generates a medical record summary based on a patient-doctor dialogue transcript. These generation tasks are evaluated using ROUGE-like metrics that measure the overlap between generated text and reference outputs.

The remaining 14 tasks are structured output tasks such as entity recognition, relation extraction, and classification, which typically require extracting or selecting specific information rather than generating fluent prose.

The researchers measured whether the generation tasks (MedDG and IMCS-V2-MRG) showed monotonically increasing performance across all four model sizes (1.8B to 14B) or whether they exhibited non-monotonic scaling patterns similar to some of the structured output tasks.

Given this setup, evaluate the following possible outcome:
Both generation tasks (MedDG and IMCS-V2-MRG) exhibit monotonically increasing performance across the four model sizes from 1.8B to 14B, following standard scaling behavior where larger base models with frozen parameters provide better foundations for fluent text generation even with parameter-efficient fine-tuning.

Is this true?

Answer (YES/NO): YES